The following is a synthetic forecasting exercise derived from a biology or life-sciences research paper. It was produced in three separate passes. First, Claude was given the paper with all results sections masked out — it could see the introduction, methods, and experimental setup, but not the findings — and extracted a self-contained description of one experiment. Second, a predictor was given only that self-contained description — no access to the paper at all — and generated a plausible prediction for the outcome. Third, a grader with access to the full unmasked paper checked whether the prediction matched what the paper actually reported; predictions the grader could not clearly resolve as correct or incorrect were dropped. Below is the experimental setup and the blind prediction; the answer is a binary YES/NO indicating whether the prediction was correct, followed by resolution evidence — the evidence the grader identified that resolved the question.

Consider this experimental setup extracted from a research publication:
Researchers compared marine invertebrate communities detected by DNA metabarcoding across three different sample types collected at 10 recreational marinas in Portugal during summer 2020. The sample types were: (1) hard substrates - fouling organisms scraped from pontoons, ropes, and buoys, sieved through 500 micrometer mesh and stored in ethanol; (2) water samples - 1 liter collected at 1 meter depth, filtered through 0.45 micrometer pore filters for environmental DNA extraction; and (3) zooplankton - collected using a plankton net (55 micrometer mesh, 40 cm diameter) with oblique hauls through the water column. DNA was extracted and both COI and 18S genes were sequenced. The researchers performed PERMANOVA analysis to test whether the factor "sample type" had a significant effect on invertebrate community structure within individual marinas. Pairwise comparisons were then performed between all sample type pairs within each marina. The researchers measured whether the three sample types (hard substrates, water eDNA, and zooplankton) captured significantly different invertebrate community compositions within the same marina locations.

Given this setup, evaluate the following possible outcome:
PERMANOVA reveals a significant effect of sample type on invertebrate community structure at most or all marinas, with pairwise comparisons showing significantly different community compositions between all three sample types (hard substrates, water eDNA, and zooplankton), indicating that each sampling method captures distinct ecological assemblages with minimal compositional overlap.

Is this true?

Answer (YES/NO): YES